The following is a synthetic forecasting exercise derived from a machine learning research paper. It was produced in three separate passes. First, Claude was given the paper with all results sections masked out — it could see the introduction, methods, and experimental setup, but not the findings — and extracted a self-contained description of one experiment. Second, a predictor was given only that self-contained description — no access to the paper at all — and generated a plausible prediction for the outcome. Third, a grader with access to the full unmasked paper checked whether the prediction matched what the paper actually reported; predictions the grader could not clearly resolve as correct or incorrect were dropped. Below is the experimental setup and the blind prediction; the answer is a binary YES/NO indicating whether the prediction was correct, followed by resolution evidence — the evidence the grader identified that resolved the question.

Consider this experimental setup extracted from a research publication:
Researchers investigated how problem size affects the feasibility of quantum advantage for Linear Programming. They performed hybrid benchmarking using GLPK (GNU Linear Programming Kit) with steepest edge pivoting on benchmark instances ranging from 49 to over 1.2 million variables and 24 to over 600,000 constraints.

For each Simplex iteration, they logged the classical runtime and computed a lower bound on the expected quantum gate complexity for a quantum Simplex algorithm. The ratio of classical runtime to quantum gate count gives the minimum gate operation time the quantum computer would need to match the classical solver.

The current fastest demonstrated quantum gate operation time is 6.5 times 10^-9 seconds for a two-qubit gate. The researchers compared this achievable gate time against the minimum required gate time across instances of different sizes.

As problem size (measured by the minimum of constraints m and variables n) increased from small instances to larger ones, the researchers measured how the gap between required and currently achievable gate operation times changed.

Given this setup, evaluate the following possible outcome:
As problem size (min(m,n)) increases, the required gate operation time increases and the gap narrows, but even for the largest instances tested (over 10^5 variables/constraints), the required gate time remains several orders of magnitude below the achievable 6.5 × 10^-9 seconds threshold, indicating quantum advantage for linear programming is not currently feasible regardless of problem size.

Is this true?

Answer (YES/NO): YES